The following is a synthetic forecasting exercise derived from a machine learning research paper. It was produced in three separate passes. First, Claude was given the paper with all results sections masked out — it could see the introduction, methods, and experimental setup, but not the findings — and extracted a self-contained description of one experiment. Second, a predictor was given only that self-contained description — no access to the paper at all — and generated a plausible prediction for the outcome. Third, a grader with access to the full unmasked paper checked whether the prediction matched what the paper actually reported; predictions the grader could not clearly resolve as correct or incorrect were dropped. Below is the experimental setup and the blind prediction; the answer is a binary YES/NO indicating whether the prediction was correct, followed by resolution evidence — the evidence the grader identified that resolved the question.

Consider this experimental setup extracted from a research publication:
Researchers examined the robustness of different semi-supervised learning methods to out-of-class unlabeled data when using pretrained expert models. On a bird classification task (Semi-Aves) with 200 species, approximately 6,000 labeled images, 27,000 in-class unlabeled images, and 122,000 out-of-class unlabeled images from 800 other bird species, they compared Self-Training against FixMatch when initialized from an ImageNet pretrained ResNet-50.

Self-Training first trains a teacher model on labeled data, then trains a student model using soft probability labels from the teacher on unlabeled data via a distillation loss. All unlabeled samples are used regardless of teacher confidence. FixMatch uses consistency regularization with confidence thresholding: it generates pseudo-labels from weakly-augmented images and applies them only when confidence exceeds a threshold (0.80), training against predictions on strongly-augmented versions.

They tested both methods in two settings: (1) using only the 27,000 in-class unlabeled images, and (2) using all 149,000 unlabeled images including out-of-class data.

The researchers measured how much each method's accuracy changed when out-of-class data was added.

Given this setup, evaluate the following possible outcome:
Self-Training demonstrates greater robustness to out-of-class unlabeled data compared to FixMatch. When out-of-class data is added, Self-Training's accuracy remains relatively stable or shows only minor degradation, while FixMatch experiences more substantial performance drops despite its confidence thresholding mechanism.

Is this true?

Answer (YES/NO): YES